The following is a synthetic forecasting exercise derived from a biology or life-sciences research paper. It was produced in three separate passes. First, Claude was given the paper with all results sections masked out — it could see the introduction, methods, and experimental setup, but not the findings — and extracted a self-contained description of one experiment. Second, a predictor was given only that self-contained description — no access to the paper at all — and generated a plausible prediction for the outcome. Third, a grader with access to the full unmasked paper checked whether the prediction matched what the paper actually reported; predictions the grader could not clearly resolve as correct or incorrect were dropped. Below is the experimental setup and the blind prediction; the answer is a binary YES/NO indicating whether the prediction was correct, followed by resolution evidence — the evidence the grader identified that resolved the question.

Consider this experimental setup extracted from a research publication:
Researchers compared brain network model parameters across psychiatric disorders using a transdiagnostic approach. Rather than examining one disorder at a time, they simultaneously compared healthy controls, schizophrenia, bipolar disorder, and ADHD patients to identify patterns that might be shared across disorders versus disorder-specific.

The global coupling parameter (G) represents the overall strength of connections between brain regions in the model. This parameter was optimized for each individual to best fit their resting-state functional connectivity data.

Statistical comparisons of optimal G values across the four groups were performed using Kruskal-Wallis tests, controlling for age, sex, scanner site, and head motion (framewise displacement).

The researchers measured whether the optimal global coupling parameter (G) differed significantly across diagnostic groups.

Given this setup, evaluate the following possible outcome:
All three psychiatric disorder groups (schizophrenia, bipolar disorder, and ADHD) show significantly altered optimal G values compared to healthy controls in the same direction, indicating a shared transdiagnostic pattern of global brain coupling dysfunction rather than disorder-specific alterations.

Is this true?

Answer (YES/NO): NO